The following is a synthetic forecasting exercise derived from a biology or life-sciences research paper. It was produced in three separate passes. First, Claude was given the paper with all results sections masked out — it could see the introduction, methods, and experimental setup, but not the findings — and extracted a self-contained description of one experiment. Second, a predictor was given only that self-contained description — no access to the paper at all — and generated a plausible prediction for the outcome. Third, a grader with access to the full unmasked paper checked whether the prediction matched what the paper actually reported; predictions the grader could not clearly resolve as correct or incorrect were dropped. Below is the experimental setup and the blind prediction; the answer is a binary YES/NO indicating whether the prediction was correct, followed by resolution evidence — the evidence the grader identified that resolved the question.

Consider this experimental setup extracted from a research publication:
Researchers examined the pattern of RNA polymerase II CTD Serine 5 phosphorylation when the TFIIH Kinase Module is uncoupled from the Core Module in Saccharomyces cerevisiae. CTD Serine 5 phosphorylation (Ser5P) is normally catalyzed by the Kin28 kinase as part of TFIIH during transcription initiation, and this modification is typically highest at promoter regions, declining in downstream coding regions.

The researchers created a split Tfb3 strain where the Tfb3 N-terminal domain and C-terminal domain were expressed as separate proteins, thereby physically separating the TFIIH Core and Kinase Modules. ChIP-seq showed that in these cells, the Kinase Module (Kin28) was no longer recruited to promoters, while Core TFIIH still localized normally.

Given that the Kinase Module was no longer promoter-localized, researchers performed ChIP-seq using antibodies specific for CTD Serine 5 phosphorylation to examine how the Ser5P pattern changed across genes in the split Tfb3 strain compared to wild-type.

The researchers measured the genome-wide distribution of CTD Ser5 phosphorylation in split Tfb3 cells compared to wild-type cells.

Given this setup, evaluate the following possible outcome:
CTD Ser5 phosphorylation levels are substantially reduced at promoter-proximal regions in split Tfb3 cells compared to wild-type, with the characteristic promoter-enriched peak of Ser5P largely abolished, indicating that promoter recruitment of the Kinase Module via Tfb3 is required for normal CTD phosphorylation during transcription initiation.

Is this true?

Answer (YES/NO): YES